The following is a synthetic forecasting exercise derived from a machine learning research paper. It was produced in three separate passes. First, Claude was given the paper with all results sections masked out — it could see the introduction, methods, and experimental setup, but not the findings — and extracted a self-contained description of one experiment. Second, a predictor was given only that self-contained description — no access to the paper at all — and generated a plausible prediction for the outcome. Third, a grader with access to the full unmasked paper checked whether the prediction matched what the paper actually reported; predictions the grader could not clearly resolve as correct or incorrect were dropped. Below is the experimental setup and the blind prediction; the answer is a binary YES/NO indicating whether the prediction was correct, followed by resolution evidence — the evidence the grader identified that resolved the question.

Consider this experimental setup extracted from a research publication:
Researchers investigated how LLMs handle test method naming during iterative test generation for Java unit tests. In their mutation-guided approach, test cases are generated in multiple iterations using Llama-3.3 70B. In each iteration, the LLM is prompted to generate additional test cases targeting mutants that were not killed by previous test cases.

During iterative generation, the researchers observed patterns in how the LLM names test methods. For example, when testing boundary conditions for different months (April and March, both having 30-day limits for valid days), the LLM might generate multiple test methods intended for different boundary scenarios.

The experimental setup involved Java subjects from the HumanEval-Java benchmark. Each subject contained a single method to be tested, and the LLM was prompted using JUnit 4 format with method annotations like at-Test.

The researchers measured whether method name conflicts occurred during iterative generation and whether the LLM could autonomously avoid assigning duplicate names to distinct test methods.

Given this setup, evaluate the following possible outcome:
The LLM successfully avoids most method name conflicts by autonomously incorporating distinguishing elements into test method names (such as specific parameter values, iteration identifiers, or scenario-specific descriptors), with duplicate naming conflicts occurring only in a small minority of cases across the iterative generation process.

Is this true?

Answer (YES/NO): NO